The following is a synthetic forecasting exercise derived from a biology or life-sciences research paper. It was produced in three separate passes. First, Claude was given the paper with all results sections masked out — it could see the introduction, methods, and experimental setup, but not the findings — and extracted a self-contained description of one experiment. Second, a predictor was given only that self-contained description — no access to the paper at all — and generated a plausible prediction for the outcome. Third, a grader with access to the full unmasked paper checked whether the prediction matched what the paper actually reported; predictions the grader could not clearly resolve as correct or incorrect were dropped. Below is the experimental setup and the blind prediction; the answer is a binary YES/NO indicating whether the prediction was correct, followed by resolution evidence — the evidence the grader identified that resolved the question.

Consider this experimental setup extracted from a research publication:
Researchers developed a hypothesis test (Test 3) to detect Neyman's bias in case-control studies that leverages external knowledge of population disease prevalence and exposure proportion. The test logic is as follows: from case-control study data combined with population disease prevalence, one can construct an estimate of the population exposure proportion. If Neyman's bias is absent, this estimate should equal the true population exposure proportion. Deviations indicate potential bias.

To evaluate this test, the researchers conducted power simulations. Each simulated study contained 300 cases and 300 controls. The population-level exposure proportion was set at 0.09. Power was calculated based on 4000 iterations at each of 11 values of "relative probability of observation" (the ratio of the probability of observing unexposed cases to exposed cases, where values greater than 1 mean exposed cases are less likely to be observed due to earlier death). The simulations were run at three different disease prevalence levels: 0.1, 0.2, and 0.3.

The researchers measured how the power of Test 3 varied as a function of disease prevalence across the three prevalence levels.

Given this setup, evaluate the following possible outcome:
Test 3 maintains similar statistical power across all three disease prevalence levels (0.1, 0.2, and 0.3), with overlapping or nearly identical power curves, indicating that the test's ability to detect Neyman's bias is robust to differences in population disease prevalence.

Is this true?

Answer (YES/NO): NO